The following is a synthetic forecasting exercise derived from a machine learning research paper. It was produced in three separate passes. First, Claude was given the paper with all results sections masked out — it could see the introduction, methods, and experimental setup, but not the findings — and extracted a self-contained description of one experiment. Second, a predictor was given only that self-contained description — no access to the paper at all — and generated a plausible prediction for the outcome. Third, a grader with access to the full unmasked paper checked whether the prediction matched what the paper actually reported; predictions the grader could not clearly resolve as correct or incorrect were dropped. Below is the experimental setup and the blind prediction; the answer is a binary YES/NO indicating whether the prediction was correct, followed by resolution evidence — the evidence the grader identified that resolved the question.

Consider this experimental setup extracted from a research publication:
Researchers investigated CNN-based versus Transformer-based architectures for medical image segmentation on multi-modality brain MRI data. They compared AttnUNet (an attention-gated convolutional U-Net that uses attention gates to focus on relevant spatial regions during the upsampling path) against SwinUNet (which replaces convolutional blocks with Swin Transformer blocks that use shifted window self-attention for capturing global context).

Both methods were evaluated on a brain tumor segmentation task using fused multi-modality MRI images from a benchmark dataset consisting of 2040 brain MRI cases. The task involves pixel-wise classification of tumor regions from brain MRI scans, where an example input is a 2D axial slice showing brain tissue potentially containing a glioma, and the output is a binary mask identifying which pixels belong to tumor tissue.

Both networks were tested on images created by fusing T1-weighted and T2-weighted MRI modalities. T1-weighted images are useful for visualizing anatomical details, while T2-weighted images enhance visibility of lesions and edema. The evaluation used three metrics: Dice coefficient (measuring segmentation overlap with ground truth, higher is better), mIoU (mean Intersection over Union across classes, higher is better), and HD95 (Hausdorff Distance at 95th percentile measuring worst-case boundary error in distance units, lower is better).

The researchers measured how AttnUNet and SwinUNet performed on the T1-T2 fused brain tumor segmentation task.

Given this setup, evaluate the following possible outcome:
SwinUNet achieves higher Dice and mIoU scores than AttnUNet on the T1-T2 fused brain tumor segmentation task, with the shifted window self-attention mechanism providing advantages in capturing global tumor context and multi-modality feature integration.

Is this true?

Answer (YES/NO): NO